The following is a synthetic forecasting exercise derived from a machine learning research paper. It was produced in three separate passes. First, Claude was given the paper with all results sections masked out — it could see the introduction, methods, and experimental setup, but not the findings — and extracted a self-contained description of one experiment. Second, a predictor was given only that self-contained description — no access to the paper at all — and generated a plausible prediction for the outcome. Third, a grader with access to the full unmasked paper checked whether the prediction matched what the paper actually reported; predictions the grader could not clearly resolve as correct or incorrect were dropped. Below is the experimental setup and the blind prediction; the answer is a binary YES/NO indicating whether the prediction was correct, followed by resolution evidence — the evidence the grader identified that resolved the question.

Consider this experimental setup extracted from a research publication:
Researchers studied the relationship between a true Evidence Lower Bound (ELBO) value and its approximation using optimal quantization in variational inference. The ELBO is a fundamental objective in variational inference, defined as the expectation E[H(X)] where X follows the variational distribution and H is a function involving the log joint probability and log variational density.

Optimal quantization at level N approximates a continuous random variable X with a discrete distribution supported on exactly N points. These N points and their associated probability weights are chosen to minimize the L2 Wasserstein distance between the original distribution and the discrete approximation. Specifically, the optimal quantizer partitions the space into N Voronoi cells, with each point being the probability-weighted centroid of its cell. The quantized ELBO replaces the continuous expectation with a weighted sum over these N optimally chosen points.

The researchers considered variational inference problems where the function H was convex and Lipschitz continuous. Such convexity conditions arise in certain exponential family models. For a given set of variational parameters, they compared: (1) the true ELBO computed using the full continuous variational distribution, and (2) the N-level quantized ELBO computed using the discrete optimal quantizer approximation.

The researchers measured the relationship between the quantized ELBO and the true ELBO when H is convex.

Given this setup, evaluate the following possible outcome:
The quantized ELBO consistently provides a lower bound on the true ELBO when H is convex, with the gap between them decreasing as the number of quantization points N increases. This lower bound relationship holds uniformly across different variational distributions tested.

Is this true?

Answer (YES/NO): YES